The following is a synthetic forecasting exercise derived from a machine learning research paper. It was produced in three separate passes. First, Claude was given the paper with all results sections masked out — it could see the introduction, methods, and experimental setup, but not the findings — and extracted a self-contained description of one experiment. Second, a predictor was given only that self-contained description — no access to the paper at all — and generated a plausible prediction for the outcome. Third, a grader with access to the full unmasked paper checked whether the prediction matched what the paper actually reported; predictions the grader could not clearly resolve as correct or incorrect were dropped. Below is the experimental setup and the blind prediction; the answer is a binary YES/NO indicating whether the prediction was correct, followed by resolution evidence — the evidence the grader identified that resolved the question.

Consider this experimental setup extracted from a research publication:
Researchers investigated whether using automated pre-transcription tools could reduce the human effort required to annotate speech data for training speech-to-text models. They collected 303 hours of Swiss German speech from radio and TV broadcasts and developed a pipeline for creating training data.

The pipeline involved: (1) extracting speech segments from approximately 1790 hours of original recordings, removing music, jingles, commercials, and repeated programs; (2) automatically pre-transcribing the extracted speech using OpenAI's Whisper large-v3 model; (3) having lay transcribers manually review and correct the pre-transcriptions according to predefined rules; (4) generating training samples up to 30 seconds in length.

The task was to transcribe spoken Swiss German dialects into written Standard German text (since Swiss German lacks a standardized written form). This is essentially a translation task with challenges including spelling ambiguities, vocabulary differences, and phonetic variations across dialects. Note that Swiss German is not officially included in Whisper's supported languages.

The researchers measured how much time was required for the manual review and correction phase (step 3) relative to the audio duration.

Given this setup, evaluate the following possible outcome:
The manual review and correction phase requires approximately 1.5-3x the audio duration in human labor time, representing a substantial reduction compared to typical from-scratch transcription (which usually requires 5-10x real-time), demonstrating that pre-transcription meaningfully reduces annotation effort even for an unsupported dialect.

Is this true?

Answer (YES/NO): NO